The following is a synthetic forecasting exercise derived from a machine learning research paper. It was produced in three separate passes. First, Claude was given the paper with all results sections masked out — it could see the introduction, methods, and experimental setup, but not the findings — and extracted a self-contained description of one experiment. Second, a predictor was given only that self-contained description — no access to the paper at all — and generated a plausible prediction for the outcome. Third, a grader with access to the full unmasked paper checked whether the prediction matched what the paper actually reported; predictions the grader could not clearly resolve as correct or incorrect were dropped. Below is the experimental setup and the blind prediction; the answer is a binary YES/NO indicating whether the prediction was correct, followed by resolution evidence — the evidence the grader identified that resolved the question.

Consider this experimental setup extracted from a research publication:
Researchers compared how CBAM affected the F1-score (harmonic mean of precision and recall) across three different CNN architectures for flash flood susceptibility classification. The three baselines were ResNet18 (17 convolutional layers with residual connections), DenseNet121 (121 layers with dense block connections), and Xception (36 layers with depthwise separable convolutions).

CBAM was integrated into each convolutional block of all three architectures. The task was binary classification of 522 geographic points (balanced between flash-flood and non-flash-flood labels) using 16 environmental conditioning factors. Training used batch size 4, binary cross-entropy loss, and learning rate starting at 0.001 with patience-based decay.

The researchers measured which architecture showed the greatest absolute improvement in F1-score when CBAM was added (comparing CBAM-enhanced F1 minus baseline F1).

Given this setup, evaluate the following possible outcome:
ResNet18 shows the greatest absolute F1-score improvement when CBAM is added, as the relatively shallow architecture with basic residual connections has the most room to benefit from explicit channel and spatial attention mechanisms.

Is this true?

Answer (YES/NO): NO